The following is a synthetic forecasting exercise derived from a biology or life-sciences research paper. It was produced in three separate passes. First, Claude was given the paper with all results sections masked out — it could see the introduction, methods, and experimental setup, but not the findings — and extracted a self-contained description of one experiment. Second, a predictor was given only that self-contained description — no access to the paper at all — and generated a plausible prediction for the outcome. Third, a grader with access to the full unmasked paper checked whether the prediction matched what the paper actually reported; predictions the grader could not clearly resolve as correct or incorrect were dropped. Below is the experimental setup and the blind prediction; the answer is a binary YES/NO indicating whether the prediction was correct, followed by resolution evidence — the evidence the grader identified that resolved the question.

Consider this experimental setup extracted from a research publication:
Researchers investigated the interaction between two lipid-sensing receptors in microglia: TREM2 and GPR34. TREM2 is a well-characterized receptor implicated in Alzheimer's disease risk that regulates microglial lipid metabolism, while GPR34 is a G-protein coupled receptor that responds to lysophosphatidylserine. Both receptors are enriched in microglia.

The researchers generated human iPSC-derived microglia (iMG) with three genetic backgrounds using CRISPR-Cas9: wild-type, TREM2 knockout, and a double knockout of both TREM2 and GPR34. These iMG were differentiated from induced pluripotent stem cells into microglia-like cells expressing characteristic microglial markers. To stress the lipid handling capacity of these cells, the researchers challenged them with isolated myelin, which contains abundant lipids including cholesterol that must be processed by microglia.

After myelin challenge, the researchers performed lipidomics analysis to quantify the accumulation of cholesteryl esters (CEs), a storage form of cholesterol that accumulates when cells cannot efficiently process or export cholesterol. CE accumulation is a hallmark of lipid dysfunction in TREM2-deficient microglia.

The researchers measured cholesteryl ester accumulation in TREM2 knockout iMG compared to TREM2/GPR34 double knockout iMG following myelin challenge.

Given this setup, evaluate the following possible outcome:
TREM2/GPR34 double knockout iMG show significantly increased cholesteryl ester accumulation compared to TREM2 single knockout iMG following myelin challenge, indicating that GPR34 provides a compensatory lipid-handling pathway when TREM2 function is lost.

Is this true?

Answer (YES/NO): NO